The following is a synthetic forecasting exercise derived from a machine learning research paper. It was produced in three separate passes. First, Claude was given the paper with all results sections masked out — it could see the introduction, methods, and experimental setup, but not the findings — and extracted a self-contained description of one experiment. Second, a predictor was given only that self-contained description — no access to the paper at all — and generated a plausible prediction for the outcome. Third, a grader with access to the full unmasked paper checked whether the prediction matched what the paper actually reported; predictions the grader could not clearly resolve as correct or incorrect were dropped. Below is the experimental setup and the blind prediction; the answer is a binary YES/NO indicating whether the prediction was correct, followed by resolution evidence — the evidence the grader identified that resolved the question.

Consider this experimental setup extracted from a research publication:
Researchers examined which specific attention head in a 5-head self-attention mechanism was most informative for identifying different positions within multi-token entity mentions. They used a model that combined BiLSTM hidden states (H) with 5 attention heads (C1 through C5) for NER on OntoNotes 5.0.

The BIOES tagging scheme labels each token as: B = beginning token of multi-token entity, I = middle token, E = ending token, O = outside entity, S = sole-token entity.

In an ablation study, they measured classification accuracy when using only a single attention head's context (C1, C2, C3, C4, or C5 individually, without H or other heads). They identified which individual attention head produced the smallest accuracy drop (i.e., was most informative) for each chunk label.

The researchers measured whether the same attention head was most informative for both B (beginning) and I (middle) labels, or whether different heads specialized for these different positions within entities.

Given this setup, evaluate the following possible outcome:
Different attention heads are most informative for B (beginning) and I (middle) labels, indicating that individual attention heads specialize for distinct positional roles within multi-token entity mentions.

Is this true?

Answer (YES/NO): YES